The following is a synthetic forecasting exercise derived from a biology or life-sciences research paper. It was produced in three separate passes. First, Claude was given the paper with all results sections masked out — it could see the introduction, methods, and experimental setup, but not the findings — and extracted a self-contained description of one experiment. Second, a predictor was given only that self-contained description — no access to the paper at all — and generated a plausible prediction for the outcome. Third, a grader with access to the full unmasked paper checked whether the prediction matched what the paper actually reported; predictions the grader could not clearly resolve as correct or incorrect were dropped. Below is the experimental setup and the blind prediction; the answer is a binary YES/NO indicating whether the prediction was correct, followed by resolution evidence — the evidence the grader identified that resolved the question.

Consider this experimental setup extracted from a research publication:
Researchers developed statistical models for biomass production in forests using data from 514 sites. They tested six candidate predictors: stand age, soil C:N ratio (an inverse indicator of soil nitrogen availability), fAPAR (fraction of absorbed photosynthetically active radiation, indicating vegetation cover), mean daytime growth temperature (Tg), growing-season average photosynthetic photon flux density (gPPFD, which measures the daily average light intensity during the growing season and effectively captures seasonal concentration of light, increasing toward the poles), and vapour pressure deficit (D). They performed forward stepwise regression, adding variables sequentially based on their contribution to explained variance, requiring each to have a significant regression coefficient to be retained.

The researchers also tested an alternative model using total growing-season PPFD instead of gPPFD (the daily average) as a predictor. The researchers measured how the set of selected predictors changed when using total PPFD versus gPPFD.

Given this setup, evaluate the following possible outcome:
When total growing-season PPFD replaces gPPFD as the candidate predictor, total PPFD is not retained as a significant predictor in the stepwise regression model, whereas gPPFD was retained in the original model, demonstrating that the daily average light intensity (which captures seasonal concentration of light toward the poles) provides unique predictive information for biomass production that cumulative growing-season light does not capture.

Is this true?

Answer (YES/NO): YES